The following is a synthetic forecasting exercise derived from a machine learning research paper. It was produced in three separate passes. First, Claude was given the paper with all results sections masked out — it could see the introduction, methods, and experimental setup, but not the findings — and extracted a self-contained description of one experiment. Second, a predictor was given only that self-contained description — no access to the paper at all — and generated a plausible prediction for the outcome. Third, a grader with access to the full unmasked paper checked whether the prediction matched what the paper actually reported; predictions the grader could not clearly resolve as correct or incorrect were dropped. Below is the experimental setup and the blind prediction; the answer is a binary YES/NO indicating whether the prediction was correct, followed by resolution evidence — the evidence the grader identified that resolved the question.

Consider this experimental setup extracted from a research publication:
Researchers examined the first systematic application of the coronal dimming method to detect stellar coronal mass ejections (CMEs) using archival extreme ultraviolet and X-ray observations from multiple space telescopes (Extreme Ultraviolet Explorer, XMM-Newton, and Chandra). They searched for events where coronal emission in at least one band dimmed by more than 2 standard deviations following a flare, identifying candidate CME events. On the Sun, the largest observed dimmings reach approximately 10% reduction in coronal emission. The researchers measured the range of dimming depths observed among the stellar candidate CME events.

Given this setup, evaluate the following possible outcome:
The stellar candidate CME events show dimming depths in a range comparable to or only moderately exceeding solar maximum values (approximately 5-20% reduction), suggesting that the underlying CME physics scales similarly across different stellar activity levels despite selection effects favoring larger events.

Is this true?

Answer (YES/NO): NO